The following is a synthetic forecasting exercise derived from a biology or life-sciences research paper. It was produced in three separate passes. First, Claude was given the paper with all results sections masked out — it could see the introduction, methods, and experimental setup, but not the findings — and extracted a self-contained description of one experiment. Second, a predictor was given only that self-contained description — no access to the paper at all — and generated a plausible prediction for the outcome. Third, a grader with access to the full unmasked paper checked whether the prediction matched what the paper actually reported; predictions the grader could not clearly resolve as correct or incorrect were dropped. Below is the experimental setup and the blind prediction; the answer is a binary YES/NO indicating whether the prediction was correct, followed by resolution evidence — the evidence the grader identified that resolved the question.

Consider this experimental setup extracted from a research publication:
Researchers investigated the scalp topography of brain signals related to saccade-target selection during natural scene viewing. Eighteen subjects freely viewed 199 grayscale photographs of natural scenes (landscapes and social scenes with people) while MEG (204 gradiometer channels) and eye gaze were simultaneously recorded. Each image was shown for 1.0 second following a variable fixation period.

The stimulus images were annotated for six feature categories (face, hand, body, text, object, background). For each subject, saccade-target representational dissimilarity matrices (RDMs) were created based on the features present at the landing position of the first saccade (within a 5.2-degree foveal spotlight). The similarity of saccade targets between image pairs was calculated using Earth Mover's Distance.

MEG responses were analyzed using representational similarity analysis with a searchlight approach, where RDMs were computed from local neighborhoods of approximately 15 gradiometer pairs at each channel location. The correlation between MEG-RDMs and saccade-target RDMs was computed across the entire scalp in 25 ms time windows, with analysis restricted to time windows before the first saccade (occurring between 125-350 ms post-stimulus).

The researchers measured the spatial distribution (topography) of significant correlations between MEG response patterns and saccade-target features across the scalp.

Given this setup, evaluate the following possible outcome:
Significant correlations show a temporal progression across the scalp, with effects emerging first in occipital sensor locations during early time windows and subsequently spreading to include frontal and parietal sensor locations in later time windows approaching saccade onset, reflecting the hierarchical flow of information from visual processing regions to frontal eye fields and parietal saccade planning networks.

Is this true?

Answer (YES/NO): NO